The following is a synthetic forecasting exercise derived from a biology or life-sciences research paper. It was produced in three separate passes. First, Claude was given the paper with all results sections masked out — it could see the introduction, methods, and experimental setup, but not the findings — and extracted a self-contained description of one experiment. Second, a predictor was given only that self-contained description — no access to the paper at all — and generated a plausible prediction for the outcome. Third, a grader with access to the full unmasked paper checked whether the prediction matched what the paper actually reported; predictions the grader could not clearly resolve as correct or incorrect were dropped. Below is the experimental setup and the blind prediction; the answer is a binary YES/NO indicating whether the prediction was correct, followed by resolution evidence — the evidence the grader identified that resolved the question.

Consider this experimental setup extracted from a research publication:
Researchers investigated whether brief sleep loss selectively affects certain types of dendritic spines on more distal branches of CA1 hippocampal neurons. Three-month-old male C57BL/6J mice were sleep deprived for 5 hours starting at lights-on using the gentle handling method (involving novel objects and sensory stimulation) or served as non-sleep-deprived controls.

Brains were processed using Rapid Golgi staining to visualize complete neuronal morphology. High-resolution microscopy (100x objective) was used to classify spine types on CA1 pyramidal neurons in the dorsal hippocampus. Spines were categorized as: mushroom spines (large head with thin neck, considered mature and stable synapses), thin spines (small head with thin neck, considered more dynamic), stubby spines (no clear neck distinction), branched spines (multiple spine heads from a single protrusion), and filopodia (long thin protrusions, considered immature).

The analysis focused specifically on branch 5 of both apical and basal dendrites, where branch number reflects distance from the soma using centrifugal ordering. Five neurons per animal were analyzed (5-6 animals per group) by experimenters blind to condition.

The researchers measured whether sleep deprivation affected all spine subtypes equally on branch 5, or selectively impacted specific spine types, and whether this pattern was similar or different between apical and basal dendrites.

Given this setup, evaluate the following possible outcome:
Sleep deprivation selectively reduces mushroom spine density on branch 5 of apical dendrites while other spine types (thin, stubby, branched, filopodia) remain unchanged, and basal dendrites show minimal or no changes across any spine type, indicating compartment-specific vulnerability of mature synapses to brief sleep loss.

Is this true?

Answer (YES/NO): NO